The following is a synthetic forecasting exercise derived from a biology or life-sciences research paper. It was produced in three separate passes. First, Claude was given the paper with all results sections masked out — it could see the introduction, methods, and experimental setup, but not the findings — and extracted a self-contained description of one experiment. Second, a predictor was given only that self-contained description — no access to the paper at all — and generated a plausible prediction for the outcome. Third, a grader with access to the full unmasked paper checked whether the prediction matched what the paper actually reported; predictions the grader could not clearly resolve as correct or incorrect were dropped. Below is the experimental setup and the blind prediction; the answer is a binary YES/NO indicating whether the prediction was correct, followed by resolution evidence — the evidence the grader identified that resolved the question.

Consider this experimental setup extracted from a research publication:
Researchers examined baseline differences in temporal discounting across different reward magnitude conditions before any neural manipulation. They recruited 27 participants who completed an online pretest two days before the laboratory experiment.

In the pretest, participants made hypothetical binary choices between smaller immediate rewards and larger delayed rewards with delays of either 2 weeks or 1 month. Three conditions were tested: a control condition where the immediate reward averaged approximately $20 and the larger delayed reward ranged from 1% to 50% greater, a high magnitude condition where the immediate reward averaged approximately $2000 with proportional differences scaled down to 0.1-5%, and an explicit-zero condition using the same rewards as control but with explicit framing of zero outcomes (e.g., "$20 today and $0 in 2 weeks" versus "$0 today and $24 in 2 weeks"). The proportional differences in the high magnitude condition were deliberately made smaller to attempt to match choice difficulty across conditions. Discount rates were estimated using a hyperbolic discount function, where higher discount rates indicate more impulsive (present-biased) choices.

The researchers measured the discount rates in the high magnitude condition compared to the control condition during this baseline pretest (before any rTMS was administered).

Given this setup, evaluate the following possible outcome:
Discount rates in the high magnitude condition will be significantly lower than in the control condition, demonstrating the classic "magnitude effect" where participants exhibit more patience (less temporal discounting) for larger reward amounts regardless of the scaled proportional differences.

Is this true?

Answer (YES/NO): YES